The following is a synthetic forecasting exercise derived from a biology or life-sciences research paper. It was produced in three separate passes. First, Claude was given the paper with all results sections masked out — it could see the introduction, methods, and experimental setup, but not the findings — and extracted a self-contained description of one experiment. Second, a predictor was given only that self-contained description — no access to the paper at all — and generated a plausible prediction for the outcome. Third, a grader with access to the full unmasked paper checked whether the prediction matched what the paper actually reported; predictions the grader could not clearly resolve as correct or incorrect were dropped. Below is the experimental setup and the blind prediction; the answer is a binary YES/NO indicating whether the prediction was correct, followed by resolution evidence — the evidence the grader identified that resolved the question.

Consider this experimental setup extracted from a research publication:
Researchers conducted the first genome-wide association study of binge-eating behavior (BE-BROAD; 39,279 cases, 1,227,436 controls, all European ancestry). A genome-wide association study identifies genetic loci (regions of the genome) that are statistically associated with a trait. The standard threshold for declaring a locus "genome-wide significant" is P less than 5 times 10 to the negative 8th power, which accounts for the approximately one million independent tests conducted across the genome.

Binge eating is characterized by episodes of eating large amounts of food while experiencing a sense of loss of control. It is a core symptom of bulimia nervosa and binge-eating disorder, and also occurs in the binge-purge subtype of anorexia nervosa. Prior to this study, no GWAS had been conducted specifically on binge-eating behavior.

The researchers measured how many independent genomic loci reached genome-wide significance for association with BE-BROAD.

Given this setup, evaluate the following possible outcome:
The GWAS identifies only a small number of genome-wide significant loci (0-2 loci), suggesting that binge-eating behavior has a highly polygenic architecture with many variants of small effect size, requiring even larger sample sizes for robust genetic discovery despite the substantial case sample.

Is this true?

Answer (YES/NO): NO